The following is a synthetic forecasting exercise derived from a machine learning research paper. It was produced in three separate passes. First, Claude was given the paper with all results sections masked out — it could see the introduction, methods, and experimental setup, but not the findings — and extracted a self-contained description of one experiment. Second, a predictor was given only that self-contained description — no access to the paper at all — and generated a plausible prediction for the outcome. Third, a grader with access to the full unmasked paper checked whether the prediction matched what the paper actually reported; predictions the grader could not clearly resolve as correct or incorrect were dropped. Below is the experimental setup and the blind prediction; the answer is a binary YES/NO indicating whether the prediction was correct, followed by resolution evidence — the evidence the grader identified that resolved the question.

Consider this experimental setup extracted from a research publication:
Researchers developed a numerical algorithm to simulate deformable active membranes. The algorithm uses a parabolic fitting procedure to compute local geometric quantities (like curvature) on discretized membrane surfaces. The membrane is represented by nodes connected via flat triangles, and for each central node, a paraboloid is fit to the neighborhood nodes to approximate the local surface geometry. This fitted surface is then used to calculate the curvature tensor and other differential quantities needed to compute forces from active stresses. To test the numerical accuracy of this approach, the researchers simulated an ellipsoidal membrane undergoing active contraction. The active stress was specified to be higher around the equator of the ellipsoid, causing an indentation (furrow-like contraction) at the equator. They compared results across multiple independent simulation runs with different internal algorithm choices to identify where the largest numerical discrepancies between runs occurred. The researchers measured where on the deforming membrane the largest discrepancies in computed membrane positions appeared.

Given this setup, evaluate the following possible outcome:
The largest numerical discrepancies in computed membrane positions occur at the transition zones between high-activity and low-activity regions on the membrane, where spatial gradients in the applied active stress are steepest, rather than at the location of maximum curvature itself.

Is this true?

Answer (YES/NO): NO